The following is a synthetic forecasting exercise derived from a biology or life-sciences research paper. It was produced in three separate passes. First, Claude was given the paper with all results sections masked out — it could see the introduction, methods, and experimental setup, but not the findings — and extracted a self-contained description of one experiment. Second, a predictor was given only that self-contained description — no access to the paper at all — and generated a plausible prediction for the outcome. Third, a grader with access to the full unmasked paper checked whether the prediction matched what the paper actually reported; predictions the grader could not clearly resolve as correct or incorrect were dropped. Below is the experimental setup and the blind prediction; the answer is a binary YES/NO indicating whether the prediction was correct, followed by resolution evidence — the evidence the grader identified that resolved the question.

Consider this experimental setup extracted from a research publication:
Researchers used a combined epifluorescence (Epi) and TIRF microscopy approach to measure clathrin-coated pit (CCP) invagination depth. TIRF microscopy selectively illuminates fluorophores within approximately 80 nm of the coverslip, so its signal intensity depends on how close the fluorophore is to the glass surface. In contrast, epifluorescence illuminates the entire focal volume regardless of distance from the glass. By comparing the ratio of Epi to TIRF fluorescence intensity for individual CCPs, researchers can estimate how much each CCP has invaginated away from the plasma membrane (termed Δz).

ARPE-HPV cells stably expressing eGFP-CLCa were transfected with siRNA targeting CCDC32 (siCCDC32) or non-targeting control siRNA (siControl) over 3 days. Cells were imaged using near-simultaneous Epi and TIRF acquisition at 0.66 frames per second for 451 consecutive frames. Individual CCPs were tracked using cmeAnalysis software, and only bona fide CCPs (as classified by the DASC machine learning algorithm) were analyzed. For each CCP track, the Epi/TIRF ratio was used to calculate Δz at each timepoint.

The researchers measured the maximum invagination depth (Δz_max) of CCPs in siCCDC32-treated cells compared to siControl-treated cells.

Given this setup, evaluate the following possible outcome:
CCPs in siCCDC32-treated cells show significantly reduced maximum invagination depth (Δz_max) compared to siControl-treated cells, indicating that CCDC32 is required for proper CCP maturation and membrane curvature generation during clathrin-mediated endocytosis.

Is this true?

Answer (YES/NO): YES